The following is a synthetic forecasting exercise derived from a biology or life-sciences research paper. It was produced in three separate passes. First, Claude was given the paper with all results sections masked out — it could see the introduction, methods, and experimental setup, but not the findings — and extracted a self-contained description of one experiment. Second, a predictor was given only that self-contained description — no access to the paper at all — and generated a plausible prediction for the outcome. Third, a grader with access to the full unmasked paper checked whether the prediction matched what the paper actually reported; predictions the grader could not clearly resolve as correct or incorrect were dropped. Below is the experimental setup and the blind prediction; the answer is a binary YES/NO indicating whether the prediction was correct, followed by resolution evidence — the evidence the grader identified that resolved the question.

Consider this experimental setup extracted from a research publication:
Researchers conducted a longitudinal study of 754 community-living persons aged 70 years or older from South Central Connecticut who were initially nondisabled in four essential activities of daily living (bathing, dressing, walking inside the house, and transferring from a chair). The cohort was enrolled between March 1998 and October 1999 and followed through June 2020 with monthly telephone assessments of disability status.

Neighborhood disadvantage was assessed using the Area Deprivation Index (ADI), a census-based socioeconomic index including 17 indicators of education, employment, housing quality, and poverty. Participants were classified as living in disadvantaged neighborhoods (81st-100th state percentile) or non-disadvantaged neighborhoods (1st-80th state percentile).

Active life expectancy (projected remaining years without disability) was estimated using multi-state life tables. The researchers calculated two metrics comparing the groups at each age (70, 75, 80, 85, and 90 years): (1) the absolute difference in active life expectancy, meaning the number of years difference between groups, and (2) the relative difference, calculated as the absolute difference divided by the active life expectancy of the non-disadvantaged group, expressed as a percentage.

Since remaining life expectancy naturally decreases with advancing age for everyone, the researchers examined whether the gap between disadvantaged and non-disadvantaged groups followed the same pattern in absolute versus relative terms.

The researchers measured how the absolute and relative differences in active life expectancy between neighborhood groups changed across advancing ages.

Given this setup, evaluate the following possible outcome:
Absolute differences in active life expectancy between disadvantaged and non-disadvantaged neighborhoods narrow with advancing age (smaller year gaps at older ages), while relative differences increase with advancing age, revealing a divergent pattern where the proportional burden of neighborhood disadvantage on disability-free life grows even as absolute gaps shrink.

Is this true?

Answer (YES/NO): YES